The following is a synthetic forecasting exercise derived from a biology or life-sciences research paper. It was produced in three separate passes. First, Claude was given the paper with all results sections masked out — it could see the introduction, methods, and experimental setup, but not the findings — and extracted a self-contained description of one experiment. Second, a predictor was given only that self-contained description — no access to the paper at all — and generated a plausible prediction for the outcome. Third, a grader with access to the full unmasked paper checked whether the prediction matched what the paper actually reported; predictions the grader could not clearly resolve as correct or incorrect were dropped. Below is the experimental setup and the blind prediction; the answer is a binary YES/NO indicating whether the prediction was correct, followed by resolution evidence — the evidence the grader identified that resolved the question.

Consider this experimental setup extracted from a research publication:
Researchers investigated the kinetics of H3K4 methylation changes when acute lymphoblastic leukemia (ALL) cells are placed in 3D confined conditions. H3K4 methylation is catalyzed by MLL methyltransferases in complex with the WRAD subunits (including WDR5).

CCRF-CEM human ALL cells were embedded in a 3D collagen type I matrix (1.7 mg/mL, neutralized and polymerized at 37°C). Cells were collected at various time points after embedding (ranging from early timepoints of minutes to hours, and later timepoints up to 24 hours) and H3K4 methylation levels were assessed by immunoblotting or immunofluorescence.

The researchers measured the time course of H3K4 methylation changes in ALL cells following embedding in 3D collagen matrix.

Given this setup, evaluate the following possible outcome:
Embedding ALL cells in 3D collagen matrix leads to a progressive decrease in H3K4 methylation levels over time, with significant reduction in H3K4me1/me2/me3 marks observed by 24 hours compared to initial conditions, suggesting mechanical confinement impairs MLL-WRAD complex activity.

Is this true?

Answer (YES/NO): NO